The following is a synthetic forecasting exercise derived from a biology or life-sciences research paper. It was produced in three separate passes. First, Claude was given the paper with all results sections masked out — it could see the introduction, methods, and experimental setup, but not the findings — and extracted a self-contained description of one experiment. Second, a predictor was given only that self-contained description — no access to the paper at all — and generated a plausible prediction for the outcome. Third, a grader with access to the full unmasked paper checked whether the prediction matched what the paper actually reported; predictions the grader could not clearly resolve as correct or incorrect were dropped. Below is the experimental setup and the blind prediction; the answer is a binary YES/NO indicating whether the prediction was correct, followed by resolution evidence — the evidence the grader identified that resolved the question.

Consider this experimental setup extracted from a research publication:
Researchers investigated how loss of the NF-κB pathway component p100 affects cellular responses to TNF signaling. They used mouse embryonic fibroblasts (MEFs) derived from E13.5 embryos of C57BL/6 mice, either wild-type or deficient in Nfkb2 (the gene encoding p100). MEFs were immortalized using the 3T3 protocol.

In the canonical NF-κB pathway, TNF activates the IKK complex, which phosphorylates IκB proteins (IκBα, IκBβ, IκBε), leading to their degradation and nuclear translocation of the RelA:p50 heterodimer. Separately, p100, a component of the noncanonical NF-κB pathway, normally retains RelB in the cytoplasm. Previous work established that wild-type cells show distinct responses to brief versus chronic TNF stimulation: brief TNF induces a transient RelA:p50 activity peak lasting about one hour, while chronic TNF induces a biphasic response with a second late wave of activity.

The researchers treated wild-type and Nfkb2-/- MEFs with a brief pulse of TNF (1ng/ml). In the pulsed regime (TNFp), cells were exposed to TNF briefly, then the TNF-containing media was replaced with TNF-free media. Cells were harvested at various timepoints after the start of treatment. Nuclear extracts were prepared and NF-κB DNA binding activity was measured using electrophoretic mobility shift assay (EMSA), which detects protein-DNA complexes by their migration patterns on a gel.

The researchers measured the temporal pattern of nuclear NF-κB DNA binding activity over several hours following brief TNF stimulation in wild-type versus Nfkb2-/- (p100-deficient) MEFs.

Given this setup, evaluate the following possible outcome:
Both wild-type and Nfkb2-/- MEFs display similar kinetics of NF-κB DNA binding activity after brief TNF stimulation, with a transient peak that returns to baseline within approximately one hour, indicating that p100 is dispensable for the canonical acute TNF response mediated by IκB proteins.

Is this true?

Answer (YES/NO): NO